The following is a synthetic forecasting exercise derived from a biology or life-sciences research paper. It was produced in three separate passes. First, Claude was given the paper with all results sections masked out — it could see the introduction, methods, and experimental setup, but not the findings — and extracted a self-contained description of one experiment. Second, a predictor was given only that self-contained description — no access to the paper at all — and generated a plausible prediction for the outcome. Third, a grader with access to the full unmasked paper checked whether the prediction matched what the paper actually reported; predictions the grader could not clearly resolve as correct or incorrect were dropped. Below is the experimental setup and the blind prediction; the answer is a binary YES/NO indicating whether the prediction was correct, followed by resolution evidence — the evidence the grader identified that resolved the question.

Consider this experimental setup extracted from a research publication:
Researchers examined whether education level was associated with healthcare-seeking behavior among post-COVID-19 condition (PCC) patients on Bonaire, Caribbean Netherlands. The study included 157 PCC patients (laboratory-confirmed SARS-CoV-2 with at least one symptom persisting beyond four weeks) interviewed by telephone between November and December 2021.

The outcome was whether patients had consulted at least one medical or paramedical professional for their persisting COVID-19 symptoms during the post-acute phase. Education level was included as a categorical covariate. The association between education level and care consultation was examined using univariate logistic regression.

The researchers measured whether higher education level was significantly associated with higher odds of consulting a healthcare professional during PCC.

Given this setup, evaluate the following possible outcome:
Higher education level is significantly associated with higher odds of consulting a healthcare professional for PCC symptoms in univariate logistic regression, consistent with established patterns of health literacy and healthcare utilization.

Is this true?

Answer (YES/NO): NO